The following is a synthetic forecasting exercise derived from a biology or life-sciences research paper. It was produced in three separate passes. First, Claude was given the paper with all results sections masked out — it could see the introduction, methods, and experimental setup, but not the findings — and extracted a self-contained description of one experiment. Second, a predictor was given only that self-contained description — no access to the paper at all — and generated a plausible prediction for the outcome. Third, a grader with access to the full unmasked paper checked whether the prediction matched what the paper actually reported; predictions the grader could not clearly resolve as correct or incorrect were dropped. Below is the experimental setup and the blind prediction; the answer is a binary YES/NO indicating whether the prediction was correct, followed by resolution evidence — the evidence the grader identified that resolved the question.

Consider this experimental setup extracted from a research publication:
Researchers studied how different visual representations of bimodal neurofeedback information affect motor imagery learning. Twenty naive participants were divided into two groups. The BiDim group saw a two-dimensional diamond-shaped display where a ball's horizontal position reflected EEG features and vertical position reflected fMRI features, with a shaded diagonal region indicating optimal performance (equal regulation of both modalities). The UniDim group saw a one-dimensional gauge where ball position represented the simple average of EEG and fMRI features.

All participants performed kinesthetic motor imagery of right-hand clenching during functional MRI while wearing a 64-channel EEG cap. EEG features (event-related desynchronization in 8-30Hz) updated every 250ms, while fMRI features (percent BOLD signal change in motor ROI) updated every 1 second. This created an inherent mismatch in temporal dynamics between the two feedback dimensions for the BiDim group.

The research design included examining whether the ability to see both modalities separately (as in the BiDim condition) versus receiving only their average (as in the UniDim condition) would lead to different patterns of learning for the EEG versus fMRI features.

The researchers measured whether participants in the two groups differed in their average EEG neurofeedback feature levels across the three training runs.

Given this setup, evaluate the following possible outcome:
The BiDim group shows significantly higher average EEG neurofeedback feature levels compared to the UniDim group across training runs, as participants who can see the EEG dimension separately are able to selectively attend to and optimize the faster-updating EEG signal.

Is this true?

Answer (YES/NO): NO